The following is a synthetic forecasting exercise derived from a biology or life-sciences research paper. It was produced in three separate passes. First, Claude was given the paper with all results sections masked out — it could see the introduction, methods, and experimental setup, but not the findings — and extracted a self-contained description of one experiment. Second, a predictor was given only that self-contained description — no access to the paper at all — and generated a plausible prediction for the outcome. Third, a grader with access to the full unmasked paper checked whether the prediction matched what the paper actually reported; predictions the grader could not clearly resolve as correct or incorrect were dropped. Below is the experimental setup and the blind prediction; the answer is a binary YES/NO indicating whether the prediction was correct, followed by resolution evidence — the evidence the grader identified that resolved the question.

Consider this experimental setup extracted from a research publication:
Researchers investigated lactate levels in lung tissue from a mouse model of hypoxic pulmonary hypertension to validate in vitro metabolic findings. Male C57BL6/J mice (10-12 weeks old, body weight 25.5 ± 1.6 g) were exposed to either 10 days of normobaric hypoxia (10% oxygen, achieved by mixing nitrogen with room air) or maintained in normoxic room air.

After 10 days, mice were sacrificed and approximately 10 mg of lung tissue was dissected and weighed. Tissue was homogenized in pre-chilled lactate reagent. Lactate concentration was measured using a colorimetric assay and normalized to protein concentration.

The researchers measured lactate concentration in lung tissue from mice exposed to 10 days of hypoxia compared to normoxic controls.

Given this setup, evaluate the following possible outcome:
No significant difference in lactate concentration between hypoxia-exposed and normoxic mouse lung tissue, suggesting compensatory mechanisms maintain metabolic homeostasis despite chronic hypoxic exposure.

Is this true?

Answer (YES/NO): YES